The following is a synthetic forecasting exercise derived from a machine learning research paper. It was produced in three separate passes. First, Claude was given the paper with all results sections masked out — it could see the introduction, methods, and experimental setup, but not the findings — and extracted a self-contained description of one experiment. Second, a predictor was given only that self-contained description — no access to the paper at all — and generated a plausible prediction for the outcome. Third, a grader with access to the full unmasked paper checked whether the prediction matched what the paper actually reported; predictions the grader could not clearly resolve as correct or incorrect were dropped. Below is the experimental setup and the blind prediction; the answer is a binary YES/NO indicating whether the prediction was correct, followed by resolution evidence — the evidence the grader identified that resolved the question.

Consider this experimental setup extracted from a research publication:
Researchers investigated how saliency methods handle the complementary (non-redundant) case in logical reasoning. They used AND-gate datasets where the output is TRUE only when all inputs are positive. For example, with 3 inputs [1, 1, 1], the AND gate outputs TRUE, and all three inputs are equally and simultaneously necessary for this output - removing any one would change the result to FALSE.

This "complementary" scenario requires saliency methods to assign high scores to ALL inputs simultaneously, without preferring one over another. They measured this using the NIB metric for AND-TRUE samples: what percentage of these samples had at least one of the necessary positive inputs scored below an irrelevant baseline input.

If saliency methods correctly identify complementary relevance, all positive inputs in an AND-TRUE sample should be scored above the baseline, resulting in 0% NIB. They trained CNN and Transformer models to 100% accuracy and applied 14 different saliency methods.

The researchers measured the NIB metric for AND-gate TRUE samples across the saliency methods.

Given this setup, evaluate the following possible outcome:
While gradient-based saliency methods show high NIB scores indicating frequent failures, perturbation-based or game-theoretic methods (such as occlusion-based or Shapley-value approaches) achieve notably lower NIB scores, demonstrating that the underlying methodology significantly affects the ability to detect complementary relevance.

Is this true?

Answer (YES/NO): NO